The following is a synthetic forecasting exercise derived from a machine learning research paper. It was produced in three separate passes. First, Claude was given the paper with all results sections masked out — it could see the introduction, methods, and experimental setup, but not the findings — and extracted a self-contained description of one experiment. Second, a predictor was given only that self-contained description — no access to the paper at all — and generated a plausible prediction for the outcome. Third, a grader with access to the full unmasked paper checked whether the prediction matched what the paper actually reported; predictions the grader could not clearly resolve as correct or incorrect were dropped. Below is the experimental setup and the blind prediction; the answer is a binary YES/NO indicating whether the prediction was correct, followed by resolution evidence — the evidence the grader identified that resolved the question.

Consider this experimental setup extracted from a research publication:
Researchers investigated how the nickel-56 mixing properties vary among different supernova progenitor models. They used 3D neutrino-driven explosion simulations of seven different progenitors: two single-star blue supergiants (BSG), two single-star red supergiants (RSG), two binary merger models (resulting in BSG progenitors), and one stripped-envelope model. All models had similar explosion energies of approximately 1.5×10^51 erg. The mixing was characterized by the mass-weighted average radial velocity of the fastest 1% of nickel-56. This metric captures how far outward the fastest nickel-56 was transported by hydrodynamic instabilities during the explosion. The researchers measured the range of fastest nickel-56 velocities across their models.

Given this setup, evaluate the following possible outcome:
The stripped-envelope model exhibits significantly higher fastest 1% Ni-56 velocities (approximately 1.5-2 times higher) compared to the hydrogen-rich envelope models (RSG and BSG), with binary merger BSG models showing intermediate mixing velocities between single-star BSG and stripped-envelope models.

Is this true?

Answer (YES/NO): NO